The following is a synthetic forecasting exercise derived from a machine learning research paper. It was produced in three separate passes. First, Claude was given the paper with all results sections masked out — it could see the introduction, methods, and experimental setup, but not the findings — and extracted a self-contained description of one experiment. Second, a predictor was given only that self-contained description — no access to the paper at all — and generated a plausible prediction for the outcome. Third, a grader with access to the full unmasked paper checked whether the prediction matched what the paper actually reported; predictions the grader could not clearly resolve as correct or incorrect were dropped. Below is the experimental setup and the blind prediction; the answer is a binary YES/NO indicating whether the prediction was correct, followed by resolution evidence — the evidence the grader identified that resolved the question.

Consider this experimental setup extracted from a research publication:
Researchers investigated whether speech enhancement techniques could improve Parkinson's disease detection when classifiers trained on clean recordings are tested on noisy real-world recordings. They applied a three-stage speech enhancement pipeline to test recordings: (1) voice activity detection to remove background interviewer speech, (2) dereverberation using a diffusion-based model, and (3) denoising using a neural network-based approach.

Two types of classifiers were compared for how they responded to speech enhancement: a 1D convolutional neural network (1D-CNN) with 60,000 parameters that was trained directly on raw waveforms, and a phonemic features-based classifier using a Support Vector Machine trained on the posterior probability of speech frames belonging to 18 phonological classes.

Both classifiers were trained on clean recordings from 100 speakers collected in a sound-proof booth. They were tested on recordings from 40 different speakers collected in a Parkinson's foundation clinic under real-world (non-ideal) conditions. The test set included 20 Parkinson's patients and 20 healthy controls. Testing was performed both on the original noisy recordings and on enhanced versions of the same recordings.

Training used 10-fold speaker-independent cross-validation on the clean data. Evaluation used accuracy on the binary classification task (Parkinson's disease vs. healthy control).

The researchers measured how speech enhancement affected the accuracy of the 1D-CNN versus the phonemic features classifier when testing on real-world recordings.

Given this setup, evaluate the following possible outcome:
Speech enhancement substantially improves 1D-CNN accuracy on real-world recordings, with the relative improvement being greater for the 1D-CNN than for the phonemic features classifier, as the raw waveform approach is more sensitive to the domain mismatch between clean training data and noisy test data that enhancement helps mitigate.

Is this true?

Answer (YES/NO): NO